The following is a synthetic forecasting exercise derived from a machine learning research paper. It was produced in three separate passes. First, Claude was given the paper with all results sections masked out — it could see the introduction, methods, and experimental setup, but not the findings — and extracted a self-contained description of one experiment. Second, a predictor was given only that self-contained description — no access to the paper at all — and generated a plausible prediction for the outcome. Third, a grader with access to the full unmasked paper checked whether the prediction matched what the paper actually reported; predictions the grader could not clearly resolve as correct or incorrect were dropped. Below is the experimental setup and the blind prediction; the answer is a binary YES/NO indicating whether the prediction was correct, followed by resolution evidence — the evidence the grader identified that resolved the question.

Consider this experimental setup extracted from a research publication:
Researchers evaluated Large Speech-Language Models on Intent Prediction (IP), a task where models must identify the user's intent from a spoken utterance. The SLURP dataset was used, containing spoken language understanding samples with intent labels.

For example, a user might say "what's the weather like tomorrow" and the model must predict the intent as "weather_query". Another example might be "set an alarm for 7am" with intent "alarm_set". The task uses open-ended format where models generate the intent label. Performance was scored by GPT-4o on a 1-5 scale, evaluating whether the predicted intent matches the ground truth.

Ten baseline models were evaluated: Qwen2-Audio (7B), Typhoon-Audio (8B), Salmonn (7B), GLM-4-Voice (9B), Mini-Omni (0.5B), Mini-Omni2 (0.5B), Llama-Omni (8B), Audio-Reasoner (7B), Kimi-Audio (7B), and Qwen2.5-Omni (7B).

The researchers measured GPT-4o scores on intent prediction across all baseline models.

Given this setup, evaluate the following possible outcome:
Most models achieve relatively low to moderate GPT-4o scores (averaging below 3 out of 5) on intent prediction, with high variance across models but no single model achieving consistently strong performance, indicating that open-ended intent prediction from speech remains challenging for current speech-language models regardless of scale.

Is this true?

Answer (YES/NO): NO